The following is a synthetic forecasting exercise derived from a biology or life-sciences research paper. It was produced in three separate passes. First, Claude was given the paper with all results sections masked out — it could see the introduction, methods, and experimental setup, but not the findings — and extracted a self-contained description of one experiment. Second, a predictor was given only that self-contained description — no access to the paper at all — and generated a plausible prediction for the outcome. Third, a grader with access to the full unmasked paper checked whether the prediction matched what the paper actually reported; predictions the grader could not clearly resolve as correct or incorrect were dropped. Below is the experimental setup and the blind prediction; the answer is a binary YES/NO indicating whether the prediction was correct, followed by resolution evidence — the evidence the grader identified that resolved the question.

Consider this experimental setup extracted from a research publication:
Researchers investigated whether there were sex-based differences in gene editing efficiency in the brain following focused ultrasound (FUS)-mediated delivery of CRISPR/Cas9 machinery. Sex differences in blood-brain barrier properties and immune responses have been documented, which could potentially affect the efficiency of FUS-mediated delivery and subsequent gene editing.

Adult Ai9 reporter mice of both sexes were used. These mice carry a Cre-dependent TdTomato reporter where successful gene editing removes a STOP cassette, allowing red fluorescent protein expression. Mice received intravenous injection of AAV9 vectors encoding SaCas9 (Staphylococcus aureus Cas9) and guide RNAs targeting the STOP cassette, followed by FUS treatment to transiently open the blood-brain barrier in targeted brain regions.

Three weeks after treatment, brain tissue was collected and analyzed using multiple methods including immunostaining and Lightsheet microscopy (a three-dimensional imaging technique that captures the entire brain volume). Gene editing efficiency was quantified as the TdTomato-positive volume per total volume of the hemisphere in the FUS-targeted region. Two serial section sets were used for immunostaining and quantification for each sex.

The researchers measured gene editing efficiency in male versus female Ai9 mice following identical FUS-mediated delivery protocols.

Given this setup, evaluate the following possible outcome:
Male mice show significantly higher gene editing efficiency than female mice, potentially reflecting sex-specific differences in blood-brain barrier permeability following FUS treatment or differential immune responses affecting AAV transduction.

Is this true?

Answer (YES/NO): NO